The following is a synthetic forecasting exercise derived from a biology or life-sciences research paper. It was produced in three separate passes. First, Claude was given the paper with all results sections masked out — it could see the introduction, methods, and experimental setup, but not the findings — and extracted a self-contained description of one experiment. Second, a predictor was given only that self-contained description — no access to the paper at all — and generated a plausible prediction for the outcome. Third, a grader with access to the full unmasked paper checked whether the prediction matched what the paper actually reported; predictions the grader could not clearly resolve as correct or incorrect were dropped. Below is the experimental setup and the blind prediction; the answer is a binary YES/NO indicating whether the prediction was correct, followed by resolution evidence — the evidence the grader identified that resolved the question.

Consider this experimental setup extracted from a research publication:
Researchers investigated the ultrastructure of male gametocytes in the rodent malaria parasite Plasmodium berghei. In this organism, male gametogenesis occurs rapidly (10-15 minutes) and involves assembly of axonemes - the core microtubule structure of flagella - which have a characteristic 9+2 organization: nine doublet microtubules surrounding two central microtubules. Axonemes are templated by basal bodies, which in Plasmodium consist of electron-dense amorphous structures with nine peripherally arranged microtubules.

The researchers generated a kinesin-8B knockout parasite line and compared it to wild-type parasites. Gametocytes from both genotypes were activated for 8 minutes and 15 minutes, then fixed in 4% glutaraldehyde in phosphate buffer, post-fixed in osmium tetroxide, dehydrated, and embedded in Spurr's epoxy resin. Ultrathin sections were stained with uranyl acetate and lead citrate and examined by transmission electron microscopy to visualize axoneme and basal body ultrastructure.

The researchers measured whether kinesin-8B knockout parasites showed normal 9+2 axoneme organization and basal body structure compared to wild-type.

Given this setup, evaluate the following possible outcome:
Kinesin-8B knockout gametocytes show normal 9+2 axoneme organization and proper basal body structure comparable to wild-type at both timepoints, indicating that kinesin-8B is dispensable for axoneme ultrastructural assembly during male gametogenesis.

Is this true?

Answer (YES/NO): NO